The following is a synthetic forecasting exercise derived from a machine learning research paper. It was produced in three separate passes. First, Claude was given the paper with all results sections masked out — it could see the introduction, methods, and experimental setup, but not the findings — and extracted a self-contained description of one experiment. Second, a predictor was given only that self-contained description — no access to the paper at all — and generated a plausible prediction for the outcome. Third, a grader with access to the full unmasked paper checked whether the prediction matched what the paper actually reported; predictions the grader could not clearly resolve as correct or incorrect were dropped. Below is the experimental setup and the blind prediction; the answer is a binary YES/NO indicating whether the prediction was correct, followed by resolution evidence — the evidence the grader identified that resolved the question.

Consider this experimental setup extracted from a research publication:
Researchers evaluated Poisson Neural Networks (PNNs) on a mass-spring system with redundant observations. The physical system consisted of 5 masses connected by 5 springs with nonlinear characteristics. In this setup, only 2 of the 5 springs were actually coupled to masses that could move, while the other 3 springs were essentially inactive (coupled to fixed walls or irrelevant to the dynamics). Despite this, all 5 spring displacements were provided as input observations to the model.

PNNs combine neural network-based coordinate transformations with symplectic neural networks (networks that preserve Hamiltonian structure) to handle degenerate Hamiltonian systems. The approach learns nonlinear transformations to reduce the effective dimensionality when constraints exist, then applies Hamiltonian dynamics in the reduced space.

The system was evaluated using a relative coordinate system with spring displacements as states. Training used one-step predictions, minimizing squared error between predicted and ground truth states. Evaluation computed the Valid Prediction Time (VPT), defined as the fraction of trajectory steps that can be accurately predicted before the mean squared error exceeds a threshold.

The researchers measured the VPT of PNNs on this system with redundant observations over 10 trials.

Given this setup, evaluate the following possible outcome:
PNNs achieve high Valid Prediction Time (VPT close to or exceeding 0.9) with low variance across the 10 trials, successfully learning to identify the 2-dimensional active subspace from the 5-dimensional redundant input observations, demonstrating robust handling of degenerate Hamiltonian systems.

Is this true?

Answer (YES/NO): NO